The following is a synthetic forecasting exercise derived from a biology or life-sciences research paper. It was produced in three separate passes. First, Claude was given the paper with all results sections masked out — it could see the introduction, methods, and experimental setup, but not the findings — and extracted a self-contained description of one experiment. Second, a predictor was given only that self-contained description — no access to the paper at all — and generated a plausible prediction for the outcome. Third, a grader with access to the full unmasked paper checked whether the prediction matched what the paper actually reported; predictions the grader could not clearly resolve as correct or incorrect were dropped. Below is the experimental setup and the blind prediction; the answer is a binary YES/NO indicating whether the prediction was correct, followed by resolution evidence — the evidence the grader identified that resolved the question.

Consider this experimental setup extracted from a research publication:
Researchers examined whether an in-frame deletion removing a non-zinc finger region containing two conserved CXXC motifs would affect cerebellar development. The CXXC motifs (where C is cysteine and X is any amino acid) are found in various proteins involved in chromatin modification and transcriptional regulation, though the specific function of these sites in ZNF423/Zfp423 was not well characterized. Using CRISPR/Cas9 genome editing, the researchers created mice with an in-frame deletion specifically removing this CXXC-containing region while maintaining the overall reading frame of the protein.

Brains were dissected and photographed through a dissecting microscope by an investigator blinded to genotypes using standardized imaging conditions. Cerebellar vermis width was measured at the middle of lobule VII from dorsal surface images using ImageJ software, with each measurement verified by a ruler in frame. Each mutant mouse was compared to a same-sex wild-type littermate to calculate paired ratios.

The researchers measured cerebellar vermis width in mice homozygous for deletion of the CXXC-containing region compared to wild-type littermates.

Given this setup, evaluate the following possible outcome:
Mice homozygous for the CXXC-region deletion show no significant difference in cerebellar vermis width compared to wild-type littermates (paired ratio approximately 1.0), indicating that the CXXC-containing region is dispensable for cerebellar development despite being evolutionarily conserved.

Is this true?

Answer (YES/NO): NO